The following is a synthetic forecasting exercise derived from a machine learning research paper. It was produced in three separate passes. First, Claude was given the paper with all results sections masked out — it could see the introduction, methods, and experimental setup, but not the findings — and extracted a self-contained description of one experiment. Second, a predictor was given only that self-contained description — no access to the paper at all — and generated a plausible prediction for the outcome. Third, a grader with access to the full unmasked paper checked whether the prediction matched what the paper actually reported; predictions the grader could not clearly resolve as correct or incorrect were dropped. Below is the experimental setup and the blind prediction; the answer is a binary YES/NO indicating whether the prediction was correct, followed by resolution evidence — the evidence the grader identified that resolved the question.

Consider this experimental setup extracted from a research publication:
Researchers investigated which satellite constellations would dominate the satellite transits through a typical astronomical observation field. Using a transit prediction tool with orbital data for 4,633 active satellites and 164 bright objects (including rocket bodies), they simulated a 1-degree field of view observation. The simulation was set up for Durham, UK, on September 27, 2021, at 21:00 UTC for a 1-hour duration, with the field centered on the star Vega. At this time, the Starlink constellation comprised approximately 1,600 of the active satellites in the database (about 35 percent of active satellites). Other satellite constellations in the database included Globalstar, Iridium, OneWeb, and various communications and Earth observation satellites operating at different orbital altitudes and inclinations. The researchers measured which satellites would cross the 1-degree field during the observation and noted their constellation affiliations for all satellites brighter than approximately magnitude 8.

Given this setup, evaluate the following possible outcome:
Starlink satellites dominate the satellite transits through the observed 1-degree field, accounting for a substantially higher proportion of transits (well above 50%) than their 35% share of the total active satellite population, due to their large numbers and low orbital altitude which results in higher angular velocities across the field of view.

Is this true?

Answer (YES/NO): YES